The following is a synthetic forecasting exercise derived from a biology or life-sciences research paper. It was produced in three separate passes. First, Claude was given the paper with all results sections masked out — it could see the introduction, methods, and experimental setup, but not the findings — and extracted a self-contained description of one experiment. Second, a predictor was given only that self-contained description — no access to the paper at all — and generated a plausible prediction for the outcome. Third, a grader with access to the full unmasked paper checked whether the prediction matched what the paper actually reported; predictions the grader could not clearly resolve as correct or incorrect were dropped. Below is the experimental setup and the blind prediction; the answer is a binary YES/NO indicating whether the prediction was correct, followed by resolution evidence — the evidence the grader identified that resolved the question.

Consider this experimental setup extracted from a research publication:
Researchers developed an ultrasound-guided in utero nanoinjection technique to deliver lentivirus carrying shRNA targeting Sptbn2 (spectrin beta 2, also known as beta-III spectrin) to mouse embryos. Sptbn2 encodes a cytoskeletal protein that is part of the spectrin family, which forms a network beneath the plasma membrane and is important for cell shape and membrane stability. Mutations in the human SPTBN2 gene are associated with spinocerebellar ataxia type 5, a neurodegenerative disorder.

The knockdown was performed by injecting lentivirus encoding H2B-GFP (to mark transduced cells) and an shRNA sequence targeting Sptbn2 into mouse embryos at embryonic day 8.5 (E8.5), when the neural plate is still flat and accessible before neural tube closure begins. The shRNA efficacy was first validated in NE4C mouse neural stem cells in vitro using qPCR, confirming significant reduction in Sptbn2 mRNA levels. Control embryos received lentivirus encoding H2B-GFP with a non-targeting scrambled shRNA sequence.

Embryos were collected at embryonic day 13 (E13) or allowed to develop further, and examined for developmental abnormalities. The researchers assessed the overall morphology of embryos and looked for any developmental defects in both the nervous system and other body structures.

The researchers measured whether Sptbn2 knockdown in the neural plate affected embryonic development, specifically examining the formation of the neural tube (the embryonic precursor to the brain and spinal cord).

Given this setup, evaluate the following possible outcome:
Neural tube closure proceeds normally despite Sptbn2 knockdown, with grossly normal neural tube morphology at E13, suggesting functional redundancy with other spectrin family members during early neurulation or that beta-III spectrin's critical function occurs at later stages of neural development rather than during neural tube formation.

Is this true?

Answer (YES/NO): NO